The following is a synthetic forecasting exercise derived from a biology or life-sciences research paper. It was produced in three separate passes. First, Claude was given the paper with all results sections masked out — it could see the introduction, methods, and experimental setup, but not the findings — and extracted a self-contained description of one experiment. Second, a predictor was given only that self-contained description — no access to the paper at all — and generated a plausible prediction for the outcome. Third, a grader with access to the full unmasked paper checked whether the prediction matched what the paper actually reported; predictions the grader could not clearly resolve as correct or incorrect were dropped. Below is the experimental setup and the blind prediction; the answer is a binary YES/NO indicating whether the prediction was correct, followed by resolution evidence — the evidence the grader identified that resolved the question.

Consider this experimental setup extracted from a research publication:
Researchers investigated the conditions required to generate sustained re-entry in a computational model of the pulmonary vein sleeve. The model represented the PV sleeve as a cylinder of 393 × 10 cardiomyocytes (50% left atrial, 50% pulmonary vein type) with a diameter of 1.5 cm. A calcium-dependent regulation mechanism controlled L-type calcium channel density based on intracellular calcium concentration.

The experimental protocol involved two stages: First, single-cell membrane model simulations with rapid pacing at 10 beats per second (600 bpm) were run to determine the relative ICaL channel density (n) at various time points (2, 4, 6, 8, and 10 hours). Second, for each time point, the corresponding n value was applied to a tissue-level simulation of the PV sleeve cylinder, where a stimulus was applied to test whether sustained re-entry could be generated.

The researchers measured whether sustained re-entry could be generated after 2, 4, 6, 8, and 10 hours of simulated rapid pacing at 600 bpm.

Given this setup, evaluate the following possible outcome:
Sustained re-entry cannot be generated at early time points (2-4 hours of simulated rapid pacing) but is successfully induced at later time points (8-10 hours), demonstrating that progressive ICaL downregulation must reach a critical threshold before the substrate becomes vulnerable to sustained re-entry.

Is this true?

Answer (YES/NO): NO